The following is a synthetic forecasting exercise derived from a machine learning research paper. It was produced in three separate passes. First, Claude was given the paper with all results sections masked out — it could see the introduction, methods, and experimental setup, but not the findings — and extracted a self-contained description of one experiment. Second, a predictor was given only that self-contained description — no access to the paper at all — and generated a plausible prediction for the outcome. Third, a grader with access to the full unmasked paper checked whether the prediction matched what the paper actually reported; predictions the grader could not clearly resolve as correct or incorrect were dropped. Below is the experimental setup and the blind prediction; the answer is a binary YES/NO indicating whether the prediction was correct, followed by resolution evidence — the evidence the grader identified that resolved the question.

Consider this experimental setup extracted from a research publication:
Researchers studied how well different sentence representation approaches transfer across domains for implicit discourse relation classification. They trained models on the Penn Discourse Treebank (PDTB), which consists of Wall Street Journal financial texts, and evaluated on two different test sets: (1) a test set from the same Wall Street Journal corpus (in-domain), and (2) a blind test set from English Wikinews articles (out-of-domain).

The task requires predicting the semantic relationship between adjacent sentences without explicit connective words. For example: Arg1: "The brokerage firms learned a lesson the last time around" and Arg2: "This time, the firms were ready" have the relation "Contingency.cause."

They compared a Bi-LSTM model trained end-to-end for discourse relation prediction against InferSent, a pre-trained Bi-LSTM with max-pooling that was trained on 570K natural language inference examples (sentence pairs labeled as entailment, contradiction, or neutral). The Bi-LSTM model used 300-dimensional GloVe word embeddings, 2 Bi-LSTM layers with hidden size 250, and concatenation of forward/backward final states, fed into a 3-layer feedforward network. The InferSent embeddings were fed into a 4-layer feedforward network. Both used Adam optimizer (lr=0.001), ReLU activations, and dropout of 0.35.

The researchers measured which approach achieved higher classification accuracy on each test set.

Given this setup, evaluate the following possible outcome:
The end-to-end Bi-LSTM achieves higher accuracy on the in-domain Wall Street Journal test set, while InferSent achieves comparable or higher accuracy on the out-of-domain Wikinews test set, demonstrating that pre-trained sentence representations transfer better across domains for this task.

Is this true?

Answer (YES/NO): YES